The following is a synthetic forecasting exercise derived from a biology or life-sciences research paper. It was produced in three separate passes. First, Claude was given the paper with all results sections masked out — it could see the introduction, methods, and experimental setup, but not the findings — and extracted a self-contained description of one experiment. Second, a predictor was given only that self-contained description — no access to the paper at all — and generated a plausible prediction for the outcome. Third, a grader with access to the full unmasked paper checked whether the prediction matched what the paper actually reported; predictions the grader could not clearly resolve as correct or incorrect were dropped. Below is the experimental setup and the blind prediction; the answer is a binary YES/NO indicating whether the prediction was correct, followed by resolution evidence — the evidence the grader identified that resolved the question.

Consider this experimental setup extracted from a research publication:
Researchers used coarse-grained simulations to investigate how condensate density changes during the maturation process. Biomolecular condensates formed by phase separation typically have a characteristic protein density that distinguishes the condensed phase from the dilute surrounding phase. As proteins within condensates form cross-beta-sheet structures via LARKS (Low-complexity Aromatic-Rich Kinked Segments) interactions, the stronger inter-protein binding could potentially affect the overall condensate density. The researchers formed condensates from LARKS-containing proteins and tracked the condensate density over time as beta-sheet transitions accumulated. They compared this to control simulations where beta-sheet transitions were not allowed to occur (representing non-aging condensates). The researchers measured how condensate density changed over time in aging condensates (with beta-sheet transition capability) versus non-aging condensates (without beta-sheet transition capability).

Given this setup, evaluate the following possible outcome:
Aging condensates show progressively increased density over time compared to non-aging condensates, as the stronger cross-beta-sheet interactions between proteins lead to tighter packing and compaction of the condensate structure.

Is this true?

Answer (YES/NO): YES